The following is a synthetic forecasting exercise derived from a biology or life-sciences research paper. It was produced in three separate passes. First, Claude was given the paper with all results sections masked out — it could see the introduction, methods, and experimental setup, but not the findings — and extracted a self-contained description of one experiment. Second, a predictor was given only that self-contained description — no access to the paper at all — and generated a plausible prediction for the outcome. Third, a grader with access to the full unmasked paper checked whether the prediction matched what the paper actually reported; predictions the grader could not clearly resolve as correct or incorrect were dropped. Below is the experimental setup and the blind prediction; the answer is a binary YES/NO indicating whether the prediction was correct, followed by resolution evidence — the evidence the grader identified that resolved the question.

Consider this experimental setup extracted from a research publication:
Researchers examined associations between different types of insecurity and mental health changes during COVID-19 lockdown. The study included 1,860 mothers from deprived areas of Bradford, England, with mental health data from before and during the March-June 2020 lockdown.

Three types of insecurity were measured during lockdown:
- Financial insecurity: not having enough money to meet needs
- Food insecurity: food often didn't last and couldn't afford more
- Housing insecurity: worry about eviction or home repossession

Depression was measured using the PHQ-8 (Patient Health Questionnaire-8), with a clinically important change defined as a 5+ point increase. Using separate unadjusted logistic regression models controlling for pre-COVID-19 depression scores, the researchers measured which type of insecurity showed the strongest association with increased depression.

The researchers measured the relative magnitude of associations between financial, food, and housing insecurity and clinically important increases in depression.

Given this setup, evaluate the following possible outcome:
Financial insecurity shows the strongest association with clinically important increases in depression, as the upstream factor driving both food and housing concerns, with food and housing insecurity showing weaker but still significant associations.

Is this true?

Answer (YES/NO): YES